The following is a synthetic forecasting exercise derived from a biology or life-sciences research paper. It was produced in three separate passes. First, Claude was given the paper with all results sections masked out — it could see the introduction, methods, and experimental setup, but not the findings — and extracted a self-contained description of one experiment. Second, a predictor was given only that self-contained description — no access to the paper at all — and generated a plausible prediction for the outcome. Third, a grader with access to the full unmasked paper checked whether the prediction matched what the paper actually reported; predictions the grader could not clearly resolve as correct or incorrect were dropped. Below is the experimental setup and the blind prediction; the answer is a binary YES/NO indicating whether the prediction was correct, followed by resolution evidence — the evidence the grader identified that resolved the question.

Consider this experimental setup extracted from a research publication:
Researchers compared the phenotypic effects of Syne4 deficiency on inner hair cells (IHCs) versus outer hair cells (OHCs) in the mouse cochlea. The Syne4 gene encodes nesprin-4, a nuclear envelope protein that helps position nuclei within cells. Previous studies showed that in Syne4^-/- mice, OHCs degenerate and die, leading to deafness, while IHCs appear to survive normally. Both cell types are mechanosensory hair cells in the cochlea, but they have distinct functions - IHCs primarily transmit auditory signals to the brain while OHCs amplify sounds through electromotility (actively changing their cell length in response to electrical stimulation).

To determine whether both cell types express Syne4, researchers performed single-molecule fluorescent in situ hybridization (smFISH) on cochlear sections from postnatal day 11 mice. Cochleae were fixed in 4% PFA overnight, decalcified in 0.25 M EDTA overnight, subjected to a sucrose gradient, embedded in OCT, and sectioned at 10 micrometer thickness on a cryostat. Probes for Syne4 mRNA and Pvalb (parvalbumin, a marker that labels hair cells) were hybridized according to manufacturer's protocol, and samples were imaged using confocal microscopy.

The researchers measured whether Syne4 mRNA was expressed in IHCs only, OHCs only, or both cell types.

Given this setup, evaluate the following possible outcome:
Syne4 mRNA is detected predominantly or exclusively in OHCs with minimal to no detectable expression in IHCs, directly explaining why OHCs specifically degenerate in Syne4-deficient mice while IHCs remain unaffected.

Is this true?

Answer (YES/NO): NO